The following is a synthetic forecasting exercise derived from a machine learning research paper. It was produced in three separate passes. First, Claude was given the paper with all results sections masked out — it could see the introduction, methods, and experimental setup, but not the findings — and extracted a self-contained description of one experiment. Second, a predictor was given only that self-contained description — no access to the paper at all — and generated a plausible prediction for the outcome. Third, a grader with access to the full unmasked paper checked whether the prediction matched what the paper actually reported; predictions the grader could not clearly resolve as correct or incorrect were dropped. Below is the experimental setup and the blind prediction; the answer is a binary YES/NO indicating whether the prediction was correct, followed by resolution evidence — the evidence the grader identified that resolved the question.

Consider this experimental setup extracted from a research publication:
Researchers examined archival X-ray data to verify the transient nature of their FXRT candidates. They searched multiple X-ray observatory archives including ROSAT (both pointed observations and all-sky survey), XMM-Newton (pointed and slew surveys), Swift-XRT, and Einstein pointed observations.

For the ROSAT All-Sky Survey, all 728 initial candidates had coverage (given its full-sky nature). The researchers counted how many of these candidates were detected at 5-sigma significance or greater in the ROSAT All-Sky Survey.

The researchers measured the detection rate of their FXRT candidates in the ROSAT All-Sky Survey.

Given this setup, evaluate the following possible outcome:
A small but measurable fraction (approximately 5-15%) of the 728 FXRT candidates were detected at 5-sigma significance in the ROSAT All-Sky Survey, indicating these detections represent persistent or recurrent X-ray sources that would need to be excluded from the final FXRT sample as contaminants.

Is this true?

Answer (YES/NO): NO